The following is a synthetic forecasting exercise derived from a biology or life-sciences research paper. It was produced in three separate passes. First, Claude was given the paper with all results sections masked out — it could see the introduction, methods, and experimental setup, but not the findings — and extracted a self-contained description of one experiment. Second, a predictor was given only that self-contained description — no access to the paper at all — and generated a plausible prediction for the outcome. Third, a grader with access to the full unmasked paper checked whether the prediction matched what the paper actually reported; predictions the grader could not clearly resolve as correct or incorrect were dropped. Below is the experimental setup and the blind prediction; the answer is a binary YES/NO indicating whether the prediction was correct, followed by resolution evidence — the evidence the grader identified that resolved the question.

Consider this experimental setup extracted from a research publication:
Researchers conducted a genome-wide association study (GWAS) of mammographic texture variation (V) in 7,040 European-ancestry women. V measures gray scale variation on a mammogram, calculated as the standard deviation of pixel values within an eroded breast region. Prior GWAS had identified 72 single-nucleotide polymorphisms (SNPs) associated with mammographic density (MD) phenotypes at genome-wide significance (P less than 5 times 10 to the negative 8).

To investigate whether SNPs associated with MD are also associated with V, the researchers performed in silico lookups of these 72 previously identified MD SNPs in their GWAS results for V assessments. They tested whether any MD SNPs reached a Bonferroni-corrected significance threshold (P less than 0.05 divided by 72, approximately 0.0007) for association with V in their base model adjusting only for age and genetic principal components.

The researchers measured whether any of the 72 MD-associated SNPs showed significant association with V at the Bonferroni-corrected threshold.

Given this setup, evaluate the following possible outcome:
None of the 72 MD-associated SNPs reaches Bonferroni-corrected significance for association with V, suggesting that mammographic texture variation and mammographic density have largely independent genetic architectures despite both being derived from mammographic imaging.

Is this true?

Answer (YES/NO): NO